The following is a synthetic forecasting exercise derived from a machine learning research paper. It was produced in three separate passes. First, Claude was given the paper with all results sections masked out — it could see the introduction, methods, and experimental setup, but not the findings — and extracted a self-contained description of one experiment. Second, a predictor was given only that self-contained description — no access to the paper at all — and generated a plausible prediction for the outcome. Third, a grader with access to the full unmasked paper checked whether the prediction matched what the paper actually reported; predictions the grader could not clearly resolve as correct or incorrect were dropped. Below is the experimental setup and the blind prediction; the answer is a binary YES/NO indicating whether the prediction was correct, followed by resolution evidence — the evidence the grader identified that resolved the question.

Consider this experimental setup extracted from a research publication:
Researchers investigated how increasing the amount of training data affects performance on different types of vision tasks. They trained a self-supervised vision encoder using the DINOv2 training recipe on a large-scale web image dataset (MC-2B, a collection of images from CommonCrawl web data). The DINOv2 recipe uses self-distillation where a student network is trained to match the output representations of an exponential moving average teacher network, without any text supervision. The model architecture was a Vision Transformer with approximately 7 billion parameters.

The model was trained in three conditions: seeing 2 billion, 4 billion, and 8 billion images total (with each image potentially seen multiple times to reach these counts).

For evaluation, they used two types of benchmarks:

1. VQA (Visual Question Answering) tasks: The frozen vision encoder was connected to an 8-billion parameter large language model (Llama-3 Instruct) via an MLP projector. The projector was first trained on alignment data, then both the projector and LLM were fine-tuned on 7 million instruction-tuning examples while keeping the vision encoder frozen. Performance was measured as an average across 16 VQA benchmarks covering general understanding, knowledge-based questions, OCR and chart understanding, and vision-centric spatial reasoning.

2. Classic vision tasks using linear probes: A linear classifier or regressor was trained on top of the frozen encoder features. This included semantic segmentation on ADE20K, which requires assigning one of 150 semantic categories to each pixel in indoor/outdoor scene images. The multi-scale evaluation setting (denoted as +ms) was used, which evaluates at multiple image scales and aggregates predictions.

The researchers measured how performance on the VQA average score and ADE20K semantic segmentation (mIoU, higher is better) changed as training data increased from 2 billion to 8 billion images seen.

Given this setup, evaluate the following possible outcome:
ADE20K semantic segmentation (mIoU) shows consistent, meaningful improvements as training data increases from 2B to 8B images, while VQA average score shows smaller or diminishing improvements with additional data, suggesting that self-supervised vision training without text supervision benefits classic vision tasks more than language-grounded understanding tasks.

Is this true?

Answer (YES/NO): NO